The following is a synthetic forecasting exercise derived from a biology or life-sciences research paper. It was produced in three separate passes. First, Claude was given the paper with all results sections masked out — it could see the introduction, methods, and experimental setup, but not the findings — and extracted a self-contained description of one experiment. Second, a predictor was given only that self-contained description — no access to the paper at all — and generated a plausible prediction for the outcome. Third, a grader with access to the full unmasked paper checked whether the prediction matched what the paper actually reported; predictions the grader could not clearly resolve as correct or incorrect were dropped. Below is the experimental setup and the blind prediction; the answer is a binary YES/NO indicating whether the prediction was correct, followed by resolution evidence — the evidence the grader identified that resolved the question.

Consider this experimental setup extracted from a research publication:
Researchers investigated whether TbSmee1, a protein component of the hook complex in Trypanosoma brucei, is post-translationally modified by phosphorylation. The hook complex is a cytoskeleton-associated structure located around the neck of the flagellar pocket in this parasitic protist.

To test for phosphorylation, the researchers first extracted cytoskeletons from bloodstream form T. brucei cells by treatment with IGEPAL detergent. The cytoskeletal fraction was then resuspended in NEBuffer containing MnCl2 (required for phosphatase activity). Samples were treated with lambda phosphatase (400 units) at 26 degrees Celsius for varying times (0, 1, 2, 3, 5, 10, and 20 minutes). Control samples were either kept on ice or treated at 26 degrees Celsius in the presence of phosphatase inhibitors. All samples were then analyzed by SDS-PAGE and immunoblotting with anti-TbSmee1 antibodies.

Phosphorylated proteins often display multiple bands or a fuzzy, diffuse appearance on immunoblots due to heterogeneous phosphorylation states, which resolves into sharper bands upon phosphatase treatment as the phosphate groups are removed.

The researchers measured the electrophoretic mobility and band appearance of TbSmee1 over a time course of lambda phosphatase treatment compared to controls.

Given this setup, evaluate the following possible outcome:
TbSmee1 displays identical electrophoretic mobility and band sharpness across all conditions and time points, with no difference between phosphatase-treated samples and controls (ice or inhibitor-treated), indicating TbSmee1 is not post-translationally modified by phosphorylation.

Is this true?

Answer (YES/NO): NO